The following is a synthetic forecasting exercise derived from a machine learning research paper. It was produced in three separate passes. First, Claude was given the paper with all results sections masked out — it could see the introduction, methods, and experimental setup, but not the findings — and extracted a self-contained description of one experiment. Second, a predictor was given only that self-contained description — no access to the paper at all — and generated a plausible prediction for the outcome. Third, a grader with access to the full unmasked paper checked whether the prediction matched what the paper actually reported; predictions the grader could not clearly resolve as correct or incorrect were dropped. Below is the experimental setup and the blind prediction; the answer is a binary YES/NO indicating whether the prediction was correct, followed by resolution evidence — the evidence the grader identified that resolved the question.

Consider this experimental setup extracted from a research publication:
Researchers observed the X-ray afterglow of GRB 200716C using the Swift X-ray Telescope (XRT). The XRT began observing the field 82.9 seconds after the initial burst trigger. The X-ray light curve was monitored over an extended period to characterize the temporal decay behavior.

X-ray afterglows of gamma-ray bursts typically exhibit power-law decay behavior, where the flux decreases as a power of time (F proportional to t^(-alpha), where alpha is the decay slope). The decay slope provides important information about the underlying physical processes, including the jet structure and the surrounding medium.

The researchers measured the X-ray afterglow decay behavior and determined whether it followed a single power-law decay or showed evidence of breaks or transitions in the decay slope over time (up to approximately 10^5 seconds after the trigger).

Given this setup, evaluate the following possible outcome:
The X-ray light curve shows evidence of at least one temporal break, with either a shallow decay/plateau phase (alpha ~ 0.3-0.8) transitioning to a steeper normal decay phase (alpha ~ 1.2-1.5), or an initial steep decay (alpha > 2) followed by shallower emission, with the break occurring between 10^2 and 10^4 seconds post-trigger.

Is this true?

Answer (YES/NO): NO